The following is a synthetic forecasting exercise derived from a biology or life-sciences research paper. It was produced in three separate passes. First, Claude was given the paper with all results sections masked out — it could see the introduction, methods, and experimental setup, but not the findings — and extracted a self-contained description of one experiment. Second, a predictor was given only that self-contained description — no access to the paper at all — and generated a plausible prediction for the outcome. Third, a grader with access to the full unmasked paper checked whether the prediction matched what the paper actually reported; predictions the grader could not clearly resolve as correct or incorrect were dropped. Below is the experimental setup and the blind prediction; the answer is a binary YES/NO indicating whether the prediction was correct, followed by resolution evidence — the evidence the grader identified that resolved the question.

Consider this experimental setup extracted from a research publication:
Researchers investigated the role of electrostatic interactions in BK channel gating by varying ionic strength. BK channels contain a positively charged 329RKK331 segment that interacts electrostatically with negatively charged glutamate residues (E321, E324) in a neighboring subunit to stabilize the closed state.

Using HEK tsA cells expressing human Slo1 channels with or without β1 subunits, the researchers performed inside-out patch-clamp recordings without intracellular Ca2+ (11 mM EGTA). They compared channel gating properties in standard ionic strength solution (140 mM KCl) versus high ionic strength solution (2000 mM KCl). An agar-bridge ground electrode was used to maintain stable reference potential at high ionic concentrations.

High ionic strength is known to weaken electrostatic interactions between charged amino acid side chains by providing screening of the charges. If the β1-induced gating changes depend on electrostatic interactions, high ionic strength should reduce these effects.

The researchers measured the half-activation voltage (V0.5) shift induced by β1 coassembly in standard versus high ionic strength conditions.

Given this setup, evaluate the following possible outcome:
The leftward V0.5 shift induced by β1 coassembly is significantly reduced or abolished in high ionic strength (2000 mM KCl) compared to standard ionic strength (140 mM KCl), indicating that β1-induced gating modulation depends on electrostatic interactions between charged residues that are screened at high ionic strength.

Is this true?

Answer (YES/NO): NO